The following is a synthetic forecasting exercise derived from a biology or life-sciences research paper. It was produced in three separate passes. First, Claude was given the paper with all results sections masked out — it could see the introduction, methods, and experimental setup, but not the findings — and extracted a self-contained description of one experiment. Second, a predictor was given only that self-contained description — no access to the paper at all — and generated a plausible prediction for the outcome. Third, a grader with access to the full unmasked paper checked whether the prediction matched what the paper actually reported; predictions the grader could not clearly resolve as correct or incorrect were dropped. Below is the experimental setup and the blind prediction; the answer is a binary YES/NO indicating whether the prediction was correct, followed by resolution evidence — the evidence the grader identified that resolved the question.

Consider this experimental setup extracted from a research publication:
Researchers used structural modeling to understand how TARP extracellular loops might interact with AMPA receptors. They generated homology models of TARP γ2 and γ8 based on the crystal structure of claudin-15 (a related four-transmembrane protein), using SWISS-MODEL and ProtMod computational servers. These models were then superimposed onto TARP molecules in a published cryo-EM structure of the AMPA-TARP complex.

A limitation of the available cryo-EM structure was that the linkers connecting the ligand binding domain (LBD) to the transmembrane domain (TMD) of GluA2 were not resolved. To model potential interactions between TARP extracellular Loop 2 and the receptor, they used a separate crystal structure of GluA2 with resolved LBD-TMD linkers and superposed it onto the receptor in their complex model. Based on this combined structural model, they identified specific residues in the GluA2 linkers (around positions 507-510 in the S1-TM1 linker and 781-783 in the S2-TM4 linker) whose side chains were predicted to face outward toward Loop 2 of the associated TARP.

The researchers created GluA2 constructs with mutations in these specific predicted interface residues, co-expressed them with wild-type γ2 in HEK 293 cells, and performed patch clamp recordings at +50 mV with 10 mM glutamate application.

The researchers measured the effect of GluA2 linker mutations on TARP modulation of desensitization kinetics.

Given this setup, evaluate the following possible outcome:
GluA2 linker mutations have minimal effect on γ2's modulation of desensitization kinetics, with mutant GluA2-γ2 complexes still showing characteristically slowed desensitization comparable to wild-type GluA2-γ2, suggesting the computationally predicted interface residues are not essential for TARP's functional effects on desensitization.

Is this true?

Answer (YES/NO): NO